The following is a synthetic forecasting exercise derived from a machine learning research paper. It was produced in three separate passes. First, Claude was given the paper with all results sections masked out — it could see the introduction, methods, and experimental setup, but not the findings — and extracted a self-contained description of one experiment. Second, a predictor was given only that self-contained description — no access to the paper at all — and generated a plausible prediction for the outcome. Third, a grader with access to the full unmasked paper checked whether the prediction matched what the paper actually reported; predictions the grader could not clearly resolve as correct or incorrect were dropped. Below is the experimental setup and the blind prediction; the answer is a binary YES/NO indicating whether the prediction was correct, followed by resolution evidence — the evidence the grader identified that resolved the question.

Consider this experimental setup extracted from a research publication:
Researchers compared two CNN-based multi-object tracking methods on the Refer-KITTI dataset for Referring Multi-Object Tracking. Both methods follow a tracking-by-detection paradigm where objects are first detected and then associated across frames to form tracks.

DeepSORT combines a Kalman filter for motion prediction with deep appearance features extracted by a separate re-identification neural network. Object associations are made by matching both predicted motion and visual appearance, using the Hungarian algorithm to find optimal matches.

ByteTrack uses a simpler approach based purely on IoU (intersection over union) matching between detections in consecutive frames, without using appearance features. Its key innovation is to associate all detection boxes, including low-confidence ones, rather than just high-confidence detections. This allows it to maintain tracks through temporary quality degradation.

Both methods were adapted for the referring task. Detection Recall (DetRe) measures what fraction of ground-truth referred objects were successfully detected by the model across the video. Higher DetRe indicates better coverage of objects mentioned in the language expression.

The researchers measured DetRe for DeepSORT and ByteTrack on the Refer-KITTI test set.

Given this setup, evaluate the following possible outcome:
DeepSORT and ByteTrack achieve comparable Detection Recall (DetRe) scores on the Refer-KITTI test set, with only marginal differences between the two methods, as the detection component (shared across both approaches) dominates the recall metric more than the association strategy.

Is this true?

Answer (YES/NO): NO